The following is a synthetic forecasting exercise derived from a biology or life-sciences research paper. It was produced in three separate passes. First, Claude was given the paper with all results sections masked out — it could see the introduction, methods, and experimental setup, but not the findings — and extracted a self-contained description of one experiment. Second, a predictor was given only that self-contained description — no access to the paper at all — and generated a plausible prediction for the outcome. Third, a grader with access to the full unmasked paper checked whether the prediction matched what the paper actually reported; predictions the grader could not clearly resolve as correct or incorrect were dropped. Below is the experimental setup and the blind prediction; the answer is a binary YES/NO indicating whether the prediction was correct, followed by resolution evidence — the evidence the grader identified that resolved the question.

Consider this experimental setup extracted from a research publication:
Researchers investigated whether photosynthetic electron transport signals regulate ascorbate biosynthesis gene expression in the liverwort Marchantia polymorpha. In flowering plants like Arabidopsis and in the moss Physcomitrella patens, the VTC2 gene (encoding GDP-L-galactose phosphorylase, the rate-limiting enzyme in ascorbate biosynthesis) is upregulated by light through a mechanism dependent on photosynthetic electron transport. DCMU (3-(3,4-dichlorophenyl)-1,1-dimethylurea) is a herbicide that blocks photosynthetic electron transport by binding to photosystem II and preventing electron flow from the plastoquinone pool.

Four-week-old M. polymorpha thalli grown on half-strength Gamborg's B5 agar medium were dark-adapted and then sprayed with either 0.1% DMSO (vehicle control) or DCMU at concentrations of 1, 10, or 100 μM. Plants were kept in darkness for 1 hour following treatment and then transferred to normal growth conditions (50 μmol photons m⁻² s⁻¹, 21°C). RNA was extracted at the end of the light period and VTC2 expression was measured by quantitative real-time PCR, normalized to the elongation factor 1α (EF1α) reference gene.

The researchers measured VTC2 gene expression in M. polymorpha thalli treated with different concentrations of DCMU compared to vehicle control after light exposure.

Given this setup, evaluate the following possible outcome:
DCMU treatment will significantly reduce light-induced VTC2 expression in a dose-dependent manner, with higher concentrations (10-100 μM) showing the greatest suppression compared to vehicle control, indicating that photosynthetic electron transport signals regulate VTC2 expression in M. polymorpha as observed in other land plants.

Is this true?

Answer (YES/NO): NO